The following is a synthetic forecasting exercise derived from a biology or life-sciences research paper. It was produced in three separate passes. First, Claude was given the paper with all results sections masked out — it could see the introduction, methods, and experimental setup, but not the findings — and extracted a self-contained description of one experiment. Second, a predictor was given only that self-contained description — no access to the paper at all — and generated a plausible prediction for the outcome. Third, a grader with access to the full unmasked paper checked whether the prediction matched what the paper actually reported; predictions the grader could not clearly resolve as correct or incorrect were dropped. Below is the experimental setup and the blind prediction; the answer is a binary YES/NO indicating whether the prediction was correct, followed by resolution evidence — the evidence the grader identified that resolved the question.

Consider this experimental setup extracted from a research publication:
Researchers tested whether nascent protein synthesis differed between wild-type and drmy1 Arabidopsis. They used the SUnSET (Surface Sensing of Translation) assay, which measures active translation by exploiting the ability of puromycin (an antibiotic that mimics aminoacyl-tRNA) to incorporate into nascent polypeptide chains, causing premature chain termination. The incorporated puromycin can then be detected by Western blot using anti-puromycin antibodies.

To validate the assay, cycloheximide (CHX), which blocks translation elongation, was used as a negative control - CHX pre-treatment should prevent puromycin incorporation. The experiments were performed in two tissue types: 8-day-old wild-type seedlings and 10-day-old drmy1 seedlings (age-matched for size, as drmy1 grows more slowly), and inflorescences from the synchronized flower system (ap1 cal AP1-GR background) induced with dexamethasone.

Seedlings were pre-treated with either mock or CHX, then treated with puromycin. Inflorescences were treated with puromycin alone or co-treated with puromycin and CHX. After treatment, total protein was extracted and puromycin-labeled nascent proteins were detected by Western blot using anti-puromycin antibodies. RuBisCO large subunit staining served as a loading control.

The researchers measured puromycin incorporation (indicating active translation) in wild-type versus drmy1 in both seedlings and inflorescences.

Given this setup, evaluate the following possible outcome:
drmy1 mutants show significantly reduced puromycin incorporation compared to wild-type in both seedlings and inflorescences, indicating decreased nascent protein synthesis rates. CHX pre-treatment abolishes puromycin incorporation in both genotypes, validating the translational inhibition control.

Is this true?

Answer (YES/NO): YES